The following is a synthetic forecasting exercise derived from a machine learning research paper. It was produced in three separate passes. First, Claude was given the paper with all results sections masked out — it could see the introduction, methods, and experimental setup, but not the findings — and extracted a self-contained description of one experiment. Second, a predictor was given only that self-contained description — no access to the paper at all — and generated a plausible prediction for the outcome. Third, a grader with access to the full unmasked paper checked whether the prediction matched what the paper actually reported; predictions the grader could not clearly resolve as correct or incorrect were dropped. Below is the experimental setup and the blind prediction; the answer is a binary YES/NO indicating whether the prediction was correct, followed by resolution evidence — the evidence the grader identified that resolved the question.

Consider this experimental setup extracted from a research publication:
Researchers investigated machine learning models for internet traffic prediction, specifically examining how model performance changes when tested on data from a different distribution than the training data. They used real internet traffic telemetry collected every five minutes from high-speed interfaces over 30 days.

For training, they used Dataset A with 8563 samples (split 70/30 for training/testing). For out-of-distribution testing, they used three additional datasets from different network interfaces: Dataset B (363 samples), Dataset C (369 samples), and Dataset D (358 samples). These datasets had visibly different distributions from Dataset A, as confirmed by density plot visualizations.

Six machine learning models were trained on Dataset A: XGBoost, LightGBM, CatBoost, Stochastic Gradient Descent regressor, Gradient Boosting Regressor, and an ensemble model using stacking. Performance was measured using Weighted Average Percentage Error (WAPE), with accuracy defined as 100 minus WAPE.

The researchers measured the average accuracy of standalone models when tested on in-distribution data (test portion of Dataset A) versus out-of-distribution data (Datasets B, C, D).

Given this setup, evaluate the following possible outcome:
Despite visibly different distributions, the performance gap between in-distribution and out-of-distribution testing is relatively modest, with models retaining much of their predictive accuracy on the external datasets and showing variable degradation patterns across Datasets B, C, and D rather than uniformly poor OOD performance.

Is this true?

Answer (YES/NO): NO